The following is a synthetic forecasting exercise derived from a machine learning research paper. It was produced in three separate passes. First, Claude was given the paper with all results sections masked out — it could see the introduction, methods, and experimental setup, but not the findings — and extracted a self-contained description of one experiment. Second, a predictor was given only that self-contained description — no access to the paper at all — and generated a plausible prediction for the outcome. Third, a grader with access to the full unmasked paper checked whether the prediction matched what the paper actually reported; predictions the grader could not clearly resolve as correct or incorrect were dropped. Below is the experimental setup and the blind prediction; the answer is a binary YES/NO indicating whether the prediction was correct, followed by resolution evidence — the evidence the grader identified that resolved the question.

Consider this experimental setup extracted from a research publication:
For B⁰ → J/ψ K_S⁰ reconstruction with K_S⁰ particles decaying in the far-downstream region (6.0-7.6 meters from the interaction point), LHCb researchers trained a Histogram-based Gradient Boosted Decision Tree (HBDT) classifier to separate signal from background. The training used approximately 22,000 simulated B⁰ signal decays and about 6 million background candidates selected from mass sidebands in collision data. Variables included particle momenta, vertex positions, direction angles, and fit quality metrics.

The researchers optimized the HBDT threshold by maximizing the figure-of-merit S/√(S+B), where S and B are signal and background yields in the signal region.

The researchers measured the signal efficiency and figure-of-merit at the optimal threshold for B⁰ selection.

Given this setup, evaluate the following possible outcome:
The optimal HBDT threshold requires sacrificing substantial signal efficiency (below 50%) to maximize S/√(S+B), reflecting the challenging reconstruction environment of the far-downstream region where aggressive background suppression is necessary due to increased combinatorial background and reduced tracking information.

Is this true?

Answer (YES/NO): NO